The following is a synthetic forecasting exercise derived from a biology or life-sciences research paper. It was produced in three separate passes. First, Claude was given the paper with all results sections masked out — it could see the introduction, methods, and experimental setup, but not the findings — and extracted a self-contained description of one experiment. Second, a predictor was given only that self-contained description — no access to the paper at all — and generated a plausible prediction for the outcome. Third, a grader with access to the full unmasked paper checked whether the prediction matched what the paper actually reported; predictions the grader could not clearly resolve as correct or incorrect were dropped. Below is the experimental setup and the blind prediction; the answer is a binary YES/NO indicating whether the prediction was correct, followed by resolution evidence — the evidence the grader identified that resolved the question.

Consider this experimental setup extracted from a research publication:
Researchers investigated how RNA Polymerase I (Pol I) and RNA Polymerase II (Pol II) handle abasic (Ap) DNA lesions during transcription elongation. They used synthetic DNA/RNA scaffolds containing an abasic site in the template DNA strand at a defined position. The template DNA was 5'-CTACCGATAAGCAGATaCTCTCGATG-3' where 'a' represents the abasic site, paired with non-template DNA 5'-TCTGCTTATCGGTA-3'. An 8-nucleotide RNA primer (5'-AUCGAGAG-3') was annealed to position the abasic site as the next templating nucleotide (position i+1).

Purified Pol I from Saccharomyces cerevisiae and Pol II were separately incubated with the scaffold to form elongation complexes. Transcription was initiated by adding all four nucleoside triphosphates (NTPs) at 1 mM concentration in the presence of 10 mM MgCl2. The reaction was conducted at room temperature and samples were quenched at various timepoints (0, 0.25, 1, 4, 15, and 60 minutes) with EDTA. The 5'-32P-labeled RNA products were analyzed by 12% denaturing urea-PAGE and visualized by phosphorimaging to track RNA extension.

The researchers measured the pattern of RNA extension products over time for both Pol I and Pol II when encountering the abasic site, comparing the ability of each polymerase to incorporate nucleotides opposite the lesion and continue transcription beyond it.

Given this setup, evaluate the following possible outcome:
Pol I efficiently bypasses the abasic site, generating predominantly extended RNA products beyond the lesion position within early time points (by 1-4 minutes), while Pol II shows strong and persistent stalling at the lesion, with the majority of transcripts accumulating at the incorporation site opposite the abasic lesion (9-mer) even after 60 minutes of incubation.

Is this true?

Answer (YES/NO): NO